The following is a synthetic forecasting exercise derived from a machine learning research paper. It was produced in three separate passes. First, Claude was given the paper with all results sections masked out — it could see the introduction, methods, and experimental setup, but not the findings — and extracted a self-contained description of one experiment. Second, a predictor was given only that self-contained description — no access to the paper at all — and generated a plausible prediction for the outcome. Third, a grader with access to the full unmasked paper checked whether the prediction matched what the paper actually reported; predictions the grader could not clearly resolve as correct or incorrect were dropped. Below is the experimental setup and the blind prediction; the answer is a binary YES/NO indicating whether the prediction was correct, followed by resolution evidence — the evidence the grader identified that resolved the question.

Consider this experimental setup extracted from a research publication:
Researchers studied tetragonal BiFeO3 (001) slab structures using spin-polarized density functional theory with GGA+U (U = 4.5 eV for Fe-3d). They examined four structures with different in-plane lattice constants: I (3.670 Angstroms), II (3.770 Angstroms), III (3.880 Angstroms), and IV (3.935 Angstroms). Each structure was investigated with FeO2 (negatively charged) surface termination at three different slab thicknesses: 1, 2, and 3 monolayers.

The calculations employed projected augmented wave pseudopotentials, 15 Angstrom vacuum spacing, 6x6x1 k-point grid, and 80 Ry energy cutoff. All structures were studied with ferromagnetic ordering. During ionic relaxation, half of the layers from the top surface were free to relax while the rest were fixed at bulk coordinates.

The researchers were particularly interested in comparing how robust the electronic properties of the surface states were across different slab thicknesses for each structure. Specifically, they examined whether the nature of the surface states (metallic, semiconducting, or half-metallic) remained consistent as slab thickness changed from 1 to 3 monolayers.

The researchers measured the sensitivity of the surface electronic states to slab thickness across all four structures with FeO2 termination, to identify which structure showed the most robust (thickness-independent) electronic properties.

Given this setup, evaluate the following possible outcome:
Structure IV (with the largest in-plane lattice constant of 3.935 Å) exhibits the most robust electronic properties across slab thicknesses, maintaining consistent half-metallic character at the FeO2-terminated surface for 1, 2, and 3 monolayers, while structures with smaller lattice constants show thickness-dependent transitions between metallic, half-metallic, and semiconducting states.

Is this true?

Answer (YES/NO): NO